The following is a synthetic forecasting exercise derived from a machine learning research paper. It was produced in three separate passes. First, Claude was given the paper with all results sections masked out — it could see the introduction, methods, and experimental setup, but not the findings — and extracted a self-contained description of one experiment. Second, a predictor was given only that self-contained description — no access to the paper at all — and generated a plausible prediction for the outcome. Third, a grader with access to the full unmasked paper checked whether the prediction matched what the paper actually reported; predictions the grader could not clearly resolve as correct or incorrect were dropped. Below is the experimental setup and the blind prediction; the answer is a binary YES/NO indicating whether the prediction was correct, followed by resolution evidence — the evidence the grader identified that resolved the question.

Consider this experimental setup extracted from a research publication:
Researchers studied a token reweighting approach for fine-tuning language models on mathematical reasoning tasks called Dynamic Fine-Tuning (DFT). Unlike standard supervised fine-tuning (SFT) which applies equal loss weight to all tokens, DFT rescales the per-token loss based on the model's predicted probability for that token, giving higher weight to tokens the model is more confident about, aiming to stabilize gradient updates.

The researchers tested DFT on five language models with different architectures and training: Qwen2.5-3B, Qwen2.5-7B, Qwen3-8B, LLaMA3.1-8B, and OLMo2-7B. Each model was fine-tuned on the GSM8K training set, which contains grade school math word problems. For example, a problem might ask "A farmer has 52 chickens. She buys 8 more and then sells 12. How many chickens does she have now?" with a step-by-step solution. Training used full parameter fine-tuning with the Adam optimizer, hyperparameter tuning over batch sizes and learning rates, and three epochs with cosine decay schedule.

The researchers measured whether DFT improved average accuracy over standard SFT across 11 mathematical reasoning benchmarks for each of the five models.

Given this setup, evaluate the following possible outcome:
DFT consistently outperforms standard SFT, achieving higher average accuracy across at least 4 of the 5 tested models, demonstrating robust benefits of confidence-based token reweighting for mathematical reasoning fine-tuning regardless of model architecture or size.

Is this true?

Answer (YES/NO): NO